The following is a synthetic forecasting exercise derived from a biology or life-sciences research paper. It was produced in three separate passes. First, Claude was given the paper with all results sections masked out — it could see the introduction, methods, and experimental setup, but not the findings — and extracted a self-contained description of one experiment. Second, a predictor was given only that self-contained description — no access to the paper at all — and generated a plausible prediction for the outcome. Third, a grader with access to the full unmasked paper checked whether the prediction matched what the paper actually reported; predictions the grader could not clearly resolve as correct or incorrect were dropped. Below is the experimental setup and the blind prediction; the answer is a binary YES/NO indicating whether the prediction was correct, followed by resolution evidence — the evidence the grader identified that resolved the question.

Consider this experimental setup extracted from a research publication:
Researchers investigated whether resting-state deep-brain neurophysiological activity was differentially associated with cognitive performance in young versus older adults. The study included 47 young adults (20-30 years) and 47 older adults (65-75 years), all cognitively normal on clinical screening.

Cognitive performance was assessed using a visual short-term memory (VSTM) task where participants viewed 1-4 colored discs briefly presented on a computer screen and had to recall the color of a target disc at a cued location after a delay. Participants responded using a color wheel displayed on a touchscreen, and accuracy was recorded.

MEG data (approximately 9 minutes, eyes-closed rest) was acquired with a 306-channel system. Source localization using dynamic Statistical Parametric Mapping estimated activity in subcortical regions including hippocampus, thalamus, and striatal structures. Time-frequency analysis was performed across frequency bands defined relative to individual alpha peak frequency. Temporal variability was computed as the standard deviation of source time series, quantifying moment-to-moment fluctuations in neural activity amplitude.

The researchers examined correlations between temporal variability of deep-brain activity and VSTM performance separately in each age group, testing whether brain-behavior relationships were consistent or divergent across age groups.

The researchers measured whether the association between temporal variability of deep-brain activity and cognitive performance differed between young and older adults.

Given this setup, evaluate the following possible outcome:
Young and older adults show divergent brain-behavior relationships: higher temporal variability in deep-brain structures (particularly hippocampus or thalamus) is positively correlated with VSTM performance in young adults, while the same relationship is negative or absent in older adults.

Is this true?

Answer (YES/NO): NO